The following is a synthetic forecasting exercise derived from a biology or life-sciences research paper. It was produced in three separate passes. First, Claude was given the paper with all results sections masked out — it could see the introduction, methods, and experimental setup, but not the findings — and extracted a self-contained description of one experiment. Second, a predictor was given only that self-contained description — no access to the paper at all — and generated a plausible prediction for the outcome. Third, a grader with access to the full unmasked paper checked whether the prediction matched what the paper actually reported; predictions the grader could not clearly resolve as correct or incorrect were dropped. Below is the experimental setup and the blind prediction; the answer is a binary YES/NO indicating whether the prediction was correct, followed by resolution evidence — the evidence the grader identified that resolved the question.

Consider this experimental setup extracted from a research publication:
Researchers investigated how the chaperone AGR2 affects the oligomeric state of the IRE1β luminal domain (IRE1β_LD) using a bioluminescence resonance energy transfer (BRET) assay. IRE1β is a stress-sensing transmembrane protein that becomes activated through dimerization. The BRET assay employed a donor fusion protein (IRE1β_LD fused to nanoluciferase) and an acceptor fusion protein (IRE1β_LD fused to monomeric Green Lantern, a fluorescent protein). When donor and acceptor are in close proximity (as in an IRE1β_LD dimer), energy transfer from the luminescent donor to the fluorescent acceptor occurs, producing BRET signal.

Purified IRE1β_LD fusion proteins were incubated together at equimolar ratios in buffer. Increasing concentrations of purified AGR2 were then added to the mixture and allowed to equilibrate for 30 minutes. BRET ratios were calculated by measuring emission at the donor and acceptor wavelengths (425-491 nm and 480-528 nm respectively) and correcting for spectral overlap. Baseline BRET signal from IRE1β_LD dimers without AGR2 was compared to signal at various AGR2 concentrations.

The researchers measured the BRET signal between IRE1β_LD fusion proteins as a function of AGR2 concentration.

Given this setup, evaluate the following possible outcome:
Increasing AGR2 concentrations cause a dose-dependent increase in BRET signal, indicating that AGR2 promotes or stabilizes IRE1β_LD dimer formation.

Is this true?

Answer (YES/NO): NO